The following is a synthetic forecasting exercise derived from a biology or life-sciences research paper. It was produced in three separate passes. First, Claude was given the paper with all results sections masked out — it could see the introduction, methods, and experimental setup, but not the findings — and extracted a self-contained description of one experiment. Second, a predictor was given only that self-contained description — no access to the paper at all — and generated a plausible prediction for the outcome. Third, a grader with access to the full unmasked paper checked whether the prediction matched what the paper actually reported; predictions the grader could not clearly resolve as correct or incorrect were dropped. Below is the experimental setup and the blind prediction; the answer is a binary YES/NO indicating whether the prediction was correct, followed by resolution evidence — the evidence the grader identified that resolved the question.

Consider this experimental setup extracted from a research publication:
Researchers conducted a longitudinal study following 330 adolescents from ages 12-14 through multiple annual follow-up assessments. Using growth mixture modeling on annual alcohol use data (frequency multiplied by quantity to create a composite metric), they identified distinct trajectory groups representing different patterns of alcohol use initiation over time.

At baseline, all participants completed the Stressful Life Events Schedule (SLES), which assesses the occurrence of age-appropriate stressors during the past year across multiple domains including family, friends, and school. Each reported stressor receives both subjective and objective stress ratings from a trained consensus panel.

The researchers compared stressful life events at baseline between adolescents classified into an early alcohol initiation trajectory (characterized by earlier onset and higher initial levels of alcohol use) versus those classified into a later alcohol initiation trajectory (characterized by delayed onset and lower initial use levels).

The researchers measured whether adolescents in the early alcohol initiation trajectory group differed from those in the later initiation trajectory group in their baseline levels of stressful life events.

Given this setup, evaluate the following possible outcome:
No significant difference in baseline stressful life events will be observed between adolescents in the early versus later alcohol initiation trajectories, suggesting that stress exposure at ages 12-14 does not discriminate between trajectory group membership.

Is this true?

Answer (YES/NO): NO